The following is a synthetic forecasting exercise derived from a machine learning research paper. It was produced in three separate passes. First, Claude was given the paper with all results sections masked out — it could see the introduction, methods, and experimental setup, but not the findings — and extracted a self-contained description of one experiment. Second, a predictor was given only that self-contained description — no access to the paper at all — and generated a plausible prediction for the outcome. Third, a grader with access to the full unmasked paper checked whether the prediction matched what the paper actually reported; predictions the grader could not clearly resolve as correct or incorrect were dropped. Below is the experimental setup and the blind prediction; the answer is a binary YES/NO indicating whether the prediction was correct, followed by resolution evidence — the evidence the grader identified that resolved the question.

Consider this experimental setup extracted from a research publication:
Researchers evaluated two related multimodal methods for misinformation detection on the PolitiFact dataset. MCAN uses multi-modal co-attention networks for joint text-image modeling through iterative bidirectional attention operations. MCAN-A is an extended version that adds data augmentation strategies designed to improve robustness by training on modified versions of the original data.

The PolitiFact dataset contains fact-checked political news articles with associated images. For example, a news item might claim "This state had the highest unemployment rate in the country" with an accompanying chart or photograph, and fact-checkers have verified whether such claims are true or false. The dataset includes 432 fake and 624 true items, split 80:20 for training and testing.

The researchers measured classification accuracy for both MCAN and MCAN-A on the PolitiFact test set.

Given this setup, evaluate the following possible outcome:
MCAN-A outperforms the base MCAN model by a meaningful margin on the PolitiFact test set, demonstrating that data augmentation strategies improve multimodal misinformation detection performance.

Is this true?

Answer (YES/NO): NO